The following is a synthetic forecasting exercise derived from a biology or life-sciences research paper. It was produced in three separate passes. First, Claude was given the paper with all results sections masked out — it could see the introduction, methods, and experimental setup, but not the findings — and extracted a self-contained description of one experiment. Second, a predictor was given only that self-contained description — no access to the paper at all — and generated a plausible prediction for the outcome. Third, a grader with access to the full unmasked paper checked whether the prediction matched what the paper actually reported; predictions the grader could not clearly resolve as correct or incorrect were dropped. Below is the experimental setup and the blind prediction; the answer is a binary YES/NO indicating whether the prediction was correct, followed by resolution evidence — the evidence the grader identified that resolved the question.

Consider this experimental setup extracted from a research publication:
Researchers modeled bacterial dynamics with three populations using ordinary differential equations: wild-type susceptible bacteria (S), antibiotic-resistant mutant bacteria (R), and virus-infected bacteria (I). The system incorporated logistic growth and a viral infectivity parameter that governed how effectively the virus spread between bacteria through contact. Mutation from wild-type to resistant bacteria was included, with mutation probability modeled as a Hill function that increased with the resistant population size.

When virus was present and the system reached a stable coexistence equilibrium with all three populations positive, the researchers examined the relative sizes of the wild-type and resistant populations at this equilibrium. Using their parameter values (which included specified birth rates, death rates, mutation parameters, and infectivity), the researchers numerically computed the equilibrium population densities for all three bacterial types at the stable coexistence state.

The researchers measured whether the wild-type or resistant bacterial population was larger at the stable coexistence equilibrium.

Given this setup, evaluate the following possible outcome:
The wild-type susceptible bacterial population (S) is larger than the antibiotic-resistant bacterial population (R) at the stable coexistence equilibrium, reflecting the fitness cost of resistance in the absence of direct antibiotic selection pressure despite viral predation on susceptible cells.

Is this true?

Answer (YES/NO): YES